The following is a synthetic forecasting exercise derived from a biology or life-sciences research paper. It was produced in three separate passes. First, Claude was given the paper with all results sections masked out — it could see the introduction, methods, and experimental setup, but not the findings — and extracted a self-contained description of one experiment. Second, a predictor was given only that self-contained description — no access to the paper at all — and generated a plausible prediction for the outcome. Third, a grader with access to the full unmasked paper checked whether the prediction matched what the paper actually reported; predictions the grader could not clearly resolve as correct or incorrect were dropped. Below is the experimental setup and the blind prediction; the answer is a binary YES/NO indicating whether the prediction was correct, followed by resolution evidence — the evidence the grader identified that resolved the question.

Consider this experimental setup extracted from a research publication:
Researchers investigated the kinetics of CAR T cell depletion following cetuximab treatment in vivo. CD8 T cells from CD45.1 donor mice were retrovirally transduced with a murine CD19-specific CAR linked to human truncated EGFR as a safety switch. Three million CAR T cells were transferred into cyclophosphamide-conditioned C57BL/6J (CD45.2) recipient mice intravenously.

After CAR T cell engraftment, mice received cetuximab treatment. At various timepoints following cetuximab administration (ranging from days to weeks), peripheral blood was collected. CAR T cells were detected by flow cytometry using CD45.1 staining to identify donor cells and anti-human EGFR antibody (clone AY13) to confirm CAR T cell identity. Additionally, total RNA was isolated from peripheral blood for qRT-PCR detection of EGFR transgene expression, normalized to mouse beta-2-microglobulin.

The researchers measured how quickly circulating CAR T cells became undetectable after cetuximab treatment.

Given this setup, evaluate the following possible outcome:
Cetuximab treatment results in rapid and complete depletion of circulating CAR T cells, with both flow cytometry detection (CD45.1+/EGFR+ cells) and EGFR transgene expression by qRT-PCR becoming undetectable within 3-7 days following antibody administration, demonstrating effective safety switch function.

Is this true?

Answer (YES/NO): NO